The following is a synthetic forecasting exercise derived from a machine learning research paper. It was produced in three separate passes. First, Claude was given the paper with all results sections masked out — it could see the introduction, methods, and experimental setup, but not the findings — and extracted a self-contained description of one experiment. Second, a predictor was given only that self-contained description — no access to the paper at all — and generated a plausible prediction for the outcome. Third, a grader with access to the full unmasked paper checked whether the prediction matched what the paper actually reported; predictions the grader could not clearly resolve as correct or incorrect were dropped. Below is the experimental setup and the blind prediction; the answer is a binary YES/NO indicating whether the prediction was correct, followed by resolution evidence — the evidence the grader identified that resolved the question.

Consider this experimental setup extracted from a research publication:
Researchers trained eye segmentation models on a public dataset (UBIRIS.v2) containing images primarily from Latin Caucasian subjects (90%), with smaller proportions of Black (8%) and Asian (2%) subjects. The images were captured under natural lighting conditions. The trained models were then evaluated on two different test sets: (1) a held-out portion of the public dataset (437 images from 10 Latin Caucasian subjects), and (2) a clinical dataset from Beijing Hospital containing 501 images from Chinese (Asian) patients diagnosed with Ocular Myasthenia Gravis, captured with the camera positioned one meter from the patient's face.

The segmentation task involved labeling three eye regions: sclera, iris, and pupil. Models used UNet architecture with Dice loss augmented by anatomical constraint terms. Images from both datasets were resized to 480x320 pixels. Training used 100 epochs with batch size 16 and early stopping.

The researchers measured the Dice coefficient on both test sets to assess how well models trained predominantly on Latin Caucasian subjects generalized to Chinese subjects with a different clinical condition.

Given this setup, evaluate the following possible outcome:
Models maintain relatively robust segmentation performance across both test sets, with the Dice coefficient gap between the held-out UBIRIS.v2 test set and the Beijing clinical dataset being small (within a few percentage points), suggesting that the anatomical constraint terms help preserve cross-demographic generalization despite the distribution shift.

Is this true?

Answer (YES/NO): NO